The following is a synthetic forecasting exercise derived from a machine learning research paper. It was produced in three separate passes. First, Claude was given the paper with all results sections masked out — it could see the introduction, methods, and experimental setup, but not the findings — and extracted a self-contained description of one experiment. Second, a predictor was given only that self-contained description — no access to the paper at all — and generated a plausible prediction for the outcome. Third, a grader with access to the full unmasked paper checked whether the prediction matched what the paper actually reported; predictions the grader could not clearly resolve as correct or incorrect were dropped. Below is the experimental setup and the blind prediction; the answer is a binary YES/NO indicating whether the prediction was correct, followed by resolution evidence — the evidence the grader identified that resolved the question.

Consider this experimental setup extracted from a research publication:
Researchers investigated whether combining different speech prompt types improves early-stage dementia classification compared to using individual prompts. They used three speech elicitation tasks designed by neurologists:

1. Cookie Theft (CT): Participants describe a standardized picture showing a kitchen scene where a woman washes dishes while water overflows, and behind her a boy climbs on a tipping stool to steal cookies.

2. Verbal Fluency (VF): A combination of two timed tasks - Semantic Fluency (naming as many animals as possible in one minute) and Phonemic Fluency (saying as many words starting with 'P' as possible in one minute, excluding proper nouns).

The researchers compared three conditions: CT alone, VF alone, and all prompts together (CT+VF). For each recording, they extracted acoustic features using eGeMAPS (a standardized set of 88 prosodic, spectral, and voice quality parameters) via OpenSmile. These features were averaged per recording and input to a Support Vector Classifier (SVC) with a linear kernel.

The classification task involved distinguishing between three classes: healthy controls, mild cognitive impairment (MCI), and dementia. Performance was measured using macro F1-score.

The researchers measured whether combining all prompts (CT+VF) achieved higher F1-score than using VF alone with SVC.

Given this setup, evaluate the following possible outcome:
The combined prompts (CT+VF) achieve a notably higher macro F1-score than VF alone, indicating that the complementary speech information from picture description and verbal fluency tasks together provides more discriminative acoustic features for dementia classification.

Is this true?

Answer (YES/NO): NO